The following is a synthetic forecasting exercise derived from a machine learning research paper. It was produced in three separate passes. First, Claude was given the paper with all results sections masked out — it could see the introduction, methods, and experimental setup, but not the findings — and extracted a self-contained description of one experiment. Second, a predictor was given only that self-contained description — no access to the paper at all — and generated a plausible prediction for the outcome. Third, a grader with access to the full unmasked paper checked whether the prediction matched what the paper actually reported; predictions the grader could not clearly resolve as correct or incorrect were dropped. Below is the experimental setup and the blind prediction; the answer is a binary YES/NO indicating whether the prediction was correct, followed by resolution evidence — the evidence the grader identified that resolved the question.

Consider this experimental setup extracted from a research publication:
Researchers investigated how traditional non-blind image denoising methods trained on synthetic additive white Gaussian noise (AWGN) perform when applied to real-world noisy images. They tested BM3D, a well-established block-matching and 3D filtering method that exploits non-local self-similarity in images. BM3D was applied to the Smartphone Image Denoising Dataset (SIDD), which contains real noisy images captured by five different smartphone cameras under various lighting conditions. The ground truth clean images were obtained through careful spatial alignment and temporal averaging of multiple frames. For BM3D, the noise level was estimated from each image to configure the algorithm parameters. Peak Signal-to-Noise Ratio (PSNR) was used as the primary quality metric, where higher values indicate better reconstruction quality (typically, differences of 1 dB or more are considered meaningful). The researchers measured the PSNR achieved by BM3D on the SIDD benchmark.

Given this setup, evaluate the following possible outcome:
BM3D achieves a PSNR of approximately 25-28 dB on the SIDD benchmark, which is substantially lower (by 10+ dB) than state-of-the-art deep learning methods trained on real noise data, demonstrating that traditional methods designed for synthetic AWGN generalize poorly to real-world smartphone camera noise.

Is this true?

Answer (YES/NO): YES